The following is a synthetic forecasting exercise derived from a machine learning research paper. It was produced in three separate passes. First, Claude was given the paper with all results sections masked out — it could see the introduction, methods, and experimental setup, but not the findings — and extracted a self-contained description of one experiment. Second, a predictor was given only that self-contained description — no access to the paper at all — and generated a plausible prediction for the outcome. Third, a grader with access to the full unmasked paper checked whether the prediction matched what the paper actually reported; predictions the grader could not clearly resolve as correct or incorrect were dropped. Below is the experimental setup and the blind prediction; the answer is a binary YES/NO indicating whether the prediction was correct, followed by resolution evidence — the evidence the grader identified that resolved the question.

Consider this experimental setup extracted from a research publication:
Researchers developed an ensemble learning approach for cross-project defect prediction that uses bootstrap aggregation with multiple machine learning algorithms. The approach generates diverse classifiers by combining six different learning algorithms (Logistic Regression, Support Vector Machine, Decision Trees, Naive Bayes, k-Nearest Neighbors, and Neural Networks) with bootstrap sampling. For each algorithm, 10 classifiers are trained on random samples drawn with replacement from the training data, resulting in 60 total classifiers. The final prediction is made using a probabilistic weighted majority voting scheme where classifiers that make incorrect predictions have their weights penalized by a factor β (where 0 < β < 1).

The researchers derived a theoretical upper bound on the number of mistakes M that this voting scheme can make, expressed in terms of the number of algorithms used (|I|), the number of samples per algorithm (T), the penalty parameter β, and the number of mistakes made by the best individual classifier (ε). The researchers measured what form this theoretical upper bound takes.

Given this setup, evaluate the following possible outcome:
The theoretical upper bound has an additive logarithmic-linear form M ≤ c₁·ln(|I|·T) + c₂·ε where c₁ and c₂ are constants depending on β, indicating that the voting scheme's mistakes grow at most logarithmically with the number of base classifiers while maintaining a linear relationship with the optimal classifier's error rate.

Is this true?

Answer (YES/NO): YES